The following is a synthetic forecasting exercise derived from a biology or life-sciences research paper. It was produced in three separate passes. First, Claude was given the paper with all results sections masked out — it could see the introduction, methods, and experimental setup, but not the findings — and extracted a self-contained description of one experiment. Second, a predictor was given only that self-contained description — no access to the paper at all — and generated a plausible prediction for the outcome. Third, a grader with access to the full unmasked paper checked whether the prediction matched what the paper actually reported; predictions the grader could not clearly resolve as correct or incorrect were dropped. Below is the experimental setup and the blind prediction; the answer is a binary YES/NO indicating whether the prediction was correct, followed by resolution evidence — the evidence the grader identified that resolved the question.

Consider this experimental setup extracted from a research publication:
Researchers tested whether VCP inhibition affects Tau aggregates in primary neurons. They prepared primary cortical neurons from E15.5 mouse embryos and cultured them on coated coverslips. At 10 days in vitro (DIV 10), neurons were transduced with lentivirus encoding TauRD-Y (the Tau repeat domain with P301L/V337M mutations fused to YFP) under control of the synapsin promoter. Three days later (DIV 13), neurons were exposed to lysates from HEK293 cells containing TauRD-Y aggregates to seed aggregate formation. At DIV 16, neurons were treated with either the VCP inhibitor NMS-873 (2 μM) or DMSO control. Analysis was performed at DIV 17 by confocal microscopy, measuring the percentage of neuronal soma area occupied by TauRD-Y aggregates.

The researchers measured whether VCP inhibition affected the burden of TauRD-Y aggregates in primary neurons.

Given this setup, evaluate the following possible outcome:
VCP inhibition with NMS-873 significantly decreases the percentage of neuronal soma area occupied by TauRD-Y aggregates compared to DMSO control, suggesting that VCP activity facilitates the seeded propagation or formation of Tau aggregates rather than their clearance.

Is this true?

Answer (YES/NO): NO